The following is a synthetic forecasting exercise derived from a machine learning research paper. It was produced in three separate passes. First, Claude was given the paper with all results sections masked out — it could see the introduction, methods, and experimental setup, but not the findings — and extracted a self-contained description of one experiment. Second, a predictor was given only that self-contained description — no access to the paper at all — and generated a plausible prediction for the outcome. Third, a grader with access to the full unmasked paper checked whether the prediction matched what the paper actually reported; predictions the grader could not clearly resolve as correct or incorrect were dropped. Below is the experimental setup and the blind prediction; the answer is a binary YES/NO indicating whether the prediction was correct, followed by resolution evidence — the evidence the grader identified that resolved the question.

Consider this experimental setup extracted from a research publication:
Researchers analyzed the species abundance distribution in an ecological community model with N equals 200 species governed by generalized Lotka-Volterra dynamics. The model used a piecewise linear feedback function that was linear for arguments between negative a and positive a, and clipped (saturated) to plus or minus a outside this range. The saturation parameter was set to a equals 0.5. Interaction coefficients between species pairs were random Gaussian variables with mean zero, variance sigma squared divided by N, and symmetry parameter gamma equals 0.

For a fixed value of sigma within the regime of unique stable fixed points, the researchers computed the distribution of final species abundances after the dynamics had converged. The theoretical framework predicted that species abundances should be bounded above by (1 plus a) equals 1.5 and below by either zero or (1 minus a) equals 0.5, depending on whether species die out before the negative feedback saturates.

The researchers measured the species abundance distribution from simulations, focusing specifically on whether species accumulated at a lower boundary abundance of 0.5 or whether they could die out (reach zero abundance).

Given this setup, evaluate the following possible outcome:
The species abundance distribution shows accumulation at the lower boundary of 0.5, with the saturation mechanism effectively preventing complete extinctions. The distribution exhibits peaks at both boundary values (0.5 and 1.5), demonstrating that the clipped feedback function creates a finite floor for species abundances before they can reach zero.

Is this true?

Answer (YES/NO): YES